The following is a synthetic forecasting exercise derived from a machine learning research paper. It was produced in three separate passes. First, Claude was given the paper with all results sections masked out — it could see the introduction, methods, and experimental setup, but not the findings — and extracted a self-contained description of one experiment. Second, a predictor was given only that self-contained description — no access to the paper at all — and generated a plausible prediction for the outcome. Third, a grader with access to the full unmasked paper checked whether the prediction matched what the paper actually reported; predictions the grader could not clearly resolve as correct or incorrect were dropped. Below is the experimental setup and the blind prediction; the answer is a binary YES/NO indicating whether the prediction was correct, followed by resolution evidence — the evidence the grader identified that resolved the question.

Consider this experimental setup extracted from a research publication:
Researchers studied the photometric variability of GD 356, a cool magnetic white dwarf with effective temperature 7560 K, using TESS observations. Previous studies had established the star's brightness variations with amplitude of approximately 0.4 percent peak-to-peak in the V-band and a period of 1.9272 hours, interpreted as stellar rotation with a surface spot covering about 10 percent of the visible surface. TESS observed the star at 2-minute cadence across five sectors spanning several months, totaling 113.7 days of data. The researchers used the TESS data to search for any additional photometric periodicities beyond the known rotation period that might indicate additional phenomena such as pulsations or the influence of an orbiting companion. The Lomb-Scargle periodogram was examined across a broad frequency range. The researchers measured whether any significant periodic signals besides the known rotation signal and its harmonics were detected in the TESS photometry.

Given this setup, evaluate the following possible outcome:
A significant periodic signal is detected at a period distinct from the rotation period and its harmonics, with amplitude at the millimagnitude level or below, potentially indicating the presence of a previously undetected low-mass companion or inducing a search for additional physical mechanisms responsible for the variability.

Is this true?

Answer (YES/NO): NO